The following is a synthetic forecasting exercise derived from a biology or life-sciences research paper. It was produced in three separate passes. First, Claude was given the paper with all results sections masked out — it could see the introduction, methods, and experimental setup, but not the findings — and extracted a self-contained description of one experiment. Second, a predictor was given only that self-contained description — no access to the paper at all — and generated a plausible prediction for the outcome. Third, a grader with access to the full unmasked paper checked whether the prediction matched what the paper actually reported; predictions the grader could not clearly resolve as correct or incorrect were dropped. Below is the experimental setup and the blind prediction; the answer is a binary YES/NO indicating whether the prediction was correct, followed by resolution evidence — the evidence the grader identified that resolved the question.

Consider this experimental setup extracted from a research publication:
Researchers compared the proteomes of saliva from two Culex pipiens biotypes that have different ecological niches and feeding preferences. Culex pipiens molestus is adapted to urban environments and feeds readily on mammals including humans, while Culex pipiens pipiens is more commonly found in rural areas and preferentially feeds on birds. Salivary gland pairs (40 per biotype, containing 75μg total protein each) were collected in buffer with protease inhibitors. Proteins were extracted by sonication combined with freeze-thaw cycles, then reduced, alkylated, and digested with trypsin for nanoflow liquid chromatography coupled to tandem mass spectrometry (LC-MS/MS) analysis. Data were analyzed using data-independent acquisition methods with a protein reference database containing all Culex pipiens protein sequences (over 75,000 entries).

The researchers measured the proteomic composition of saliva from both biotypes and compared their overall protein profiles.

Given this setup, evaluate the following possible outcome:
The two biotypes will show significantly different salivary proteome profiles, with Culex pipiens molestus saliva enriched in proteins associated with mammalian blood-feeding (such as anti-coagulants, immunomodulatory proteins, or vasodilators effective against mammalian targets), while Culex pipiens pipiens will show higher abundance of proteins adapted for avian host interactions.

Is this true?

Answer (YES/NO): NO